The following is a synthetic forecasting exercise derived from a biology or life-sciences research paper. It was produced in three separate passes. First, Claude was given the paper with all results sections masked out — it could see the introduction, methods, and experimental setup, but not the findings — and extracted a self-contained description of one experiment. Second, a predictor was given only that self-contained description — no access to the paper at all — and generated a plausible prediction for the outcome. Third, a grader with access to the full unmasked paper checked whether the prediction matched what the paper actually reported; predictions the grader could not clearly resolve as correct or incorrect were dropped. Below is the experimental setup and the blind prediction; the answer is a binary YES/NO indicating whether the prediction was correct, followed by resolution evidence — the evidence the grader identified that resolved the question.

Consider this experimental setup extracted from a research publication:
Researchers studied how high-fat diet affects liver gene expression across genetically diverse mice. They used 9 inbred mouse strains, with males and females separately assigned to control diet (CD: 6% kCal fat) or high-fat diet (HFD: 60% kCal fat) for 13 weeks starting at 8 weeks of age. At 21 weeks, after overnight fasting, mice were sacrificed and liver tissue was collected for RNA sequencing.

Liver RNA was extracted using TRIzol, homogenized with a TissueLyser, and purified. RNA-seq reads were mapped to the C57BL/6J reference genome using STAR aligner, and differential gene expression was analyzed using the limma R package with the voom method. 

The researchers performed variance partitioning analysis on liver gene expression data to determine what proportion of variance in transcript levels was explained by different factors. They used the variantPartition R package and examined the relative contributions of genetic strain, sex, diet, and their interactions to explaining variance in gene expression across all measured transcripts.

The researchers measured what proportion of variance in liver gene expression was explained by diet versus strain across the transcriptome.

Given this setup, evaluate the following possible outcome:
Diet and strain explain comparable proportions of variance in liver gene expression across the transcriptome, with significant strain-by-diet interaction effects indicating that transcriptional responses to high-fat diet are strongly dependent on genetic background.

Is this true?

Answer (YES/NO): NO